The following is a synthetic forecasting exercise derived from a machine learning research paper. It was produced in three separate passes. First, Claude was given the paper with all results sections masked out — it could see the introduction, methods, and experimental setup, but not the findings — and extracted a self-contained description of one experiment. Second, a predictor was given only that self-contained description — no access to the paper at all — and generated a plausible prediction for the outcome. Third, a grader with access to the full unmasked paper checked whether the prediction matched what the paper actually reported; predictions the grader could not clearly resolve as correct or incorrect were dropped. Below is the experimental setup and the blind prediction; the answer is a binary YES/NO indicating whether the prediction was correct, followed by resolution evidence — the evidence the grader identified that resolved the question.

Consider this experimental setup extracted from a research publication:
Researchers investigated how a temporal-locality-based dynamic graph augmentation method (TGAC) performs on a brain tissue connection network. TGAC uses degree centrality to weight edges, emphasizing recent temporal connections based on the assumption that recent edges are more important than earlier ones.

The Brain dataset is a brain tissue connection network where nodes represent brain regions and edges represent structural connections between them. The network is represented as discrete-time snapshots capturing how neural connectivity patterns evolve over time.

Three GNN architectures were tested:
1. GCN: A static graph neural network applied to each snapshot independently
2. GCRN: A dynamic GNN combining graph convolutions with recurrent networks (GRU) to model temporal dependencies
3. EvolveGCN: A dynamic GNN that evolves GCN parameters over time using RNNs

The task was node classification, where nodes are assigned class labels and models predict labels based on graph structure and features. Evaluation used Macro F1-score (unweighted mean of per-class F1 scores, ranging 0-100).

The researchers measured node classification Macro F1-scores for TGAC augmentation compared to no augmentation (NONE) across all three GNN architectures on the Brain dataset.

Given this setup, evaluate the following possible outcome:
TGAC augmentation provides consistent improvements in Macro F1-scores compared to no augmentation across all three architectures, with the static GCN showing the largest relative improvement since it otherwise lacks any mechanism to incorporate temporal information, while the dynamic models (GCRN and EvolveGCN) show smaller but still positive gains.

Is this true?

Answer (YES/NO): NO